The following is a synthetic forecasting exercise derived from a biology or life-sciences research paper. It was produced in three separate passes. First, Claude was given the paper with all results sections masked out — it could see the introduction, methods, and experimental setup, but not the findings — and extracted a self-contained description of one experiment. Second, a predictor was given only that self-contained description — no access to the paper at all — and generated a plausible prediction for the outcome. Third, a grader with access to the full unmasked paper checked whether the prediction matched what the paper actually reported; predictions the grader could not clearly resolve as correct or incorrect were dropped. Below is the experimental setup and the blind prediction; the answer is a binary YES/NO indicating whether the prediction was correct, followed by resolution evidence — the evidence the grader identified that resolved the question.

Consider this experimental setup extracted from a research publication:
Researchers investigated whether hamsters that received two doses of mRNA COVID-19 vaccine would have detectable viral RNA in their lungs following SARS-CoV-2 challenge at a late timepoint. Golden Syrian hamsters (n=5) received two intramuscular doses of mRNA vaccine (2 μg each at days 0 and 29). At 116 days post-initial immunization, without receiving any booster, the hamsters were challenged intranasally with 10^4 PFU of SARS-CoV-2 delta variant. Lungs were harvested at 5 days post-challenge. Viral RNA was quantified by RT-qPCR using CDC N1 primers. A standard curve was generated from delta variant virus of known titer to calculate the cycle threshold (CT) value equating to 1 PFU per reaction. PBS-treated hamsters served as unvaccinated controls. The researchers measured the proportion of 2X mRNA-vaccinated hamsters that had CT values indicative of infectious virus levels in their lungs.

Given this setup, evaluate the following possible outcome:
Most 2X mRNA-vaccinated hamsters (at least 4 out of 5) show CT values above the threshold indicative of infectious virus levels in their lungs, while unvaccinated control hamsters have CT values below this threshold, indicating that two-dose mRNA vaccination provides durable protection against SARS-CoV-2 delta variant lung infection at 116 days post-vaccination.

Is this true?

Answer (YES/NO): NO